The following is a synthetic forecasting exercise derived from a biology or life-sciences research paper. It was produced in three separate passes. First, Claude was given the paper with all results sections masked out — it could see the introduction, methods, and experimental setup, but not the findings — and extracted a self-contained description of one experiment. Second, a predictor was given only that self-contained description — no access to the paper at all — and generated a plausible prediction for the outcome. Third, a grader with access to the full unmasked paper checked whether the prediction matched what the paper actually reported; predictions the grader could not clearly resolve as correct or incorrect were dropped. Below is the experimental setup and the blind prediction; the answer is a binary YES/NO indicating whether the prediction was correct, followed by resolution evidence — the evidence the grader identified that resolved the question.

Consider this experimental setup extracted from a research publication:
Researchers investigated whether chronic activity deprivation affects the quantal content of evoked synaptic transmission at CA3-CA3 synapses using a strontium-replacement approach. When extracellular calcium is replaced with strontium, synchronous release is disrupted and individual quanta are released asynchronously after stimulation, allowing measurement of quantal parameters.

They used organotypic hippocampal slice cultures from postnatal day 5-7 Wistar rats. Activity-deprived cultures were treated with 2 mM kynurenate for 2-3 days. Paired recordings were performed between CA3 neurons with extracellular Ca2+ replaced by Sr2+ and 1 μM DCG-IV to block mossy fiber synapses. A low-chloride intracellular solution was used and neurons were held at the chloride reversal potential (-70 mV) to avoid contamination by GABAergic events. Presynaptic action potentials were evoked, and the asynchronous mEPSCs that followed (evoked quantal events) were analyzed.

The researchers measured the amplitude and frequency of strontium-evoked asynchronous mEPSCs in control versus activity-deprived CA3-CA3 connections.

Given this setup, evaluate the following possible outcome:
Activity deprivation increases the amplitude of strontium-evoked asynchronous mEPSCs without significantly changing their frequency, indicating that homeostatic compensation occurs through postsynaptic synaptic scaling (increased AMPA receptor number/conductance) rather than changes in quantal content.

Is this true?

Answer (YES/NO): NO